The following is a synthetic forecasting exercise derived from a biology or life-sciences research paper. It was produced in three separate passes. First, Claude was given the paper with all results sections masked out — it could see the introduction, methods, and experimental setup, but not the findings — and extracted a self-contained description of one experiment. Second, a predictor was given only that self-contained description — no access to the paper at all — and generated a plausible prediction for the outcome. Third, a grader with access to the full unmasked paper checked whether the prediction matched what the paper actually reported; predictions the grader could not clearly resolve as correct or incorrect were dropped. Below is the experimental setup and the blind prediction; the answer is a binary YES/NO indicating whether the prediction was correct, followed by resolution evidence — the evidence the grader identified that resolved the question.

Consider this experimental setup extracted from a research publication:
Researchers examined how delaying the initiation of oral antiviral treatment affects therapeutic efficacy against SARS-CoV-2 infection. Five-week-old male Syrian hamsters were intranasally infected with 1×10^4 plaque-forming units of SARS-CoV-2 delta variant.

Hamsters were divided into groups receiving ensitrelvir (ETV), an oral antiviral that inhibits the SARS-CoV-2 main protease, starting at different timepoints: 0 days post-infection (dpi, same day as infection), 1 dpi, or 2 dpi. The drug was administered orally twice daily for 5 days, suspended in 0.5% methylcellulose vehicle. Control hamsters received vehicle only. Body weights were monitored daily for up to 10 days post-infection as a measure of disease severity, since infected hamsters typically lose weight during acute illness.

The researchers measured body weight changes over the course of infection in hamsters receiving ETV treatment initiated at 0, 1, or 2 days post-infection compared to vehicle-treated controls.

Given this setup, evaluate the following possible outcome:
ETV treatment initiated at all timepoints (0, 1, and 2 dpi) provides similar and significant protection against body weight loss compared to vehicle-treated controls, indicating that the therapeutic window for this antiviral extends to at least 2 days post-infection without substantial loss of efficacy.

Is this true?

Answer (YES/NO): NO